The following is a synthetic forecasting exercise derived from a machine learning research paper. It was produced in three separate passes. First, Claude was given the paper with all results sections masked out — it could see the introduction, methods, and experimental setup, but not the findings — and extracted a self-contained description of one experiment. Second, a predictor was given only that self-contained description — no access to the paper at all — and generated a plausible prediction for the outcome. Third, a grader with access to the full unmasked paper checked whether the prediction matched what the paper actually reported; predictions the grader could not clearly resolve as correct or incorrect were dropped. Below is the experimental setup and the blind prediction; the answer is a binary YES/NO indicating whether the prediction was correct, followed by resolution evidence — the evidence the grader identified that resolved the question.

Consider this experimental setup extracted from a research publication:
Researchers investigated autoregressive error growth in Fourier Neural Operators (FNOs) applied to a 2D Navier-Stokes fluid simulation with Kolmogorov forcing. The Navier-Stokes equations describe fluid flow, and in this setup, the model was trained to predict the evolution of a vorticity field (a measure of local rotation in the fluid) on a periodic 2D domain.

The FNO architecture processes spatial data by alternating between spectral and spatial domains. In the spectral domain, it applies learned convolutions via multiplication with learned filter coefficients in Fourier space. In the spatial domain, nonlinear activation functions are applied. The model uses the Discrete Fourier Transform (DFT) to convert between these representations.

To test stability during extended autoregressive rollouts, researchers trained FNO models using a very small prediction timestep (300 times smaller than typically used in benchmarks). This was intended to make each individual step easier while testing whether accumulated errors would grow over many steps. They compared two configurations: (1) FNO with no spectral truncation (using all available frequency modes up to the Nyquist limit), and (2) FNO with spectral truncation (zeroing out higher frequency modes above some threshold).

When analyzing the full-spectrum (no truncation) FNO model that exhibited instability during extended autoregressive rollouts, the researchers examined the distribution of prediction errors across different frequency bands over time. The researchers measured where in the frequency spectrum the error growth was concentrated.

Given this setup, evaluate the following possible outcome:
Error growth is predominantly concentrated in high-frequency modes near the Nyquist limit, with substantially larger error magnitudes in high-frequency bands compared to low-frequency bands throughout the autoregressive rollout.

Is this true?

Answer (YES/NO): YES